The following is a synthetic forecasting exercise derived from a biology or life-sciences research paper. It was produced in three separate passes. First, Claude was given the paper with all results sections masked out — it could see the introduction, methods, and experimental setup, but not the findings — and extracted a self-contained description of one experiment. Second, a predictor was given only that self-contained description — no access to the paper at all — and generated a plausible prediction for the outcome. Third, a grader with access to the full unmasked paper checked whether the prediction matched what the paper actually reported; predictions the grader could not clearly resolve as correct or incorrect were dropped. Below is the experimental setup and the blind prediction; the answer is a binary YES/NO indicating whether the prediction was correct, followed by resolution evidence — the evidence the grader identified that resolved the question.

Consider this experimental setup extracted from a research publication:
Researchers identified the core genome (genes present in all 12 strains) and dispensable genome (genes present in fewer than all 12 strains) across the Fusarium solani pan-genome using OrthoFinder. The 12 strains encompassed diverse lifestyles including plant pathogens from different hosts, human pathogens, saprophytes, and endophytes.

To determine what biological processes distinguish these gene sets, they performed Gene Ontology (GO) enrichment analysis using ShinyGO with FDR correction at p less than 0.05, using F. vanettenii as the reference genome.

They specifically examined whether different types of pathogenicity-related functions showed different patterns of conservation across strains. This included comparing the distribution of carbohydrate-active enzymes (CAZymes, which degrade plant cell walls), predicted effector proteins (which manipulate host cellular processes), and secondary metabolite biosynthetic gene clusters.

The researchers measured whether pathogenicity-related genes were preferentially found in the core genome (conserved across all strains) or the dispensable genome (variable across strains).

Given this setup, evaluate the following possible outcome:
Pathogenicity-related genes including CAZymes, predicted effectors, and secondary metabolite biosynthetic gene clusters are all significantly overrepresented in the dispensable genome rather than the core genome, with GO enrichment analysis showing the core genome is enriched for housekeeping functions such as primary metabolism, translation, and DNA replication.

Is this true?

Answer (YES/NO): NO